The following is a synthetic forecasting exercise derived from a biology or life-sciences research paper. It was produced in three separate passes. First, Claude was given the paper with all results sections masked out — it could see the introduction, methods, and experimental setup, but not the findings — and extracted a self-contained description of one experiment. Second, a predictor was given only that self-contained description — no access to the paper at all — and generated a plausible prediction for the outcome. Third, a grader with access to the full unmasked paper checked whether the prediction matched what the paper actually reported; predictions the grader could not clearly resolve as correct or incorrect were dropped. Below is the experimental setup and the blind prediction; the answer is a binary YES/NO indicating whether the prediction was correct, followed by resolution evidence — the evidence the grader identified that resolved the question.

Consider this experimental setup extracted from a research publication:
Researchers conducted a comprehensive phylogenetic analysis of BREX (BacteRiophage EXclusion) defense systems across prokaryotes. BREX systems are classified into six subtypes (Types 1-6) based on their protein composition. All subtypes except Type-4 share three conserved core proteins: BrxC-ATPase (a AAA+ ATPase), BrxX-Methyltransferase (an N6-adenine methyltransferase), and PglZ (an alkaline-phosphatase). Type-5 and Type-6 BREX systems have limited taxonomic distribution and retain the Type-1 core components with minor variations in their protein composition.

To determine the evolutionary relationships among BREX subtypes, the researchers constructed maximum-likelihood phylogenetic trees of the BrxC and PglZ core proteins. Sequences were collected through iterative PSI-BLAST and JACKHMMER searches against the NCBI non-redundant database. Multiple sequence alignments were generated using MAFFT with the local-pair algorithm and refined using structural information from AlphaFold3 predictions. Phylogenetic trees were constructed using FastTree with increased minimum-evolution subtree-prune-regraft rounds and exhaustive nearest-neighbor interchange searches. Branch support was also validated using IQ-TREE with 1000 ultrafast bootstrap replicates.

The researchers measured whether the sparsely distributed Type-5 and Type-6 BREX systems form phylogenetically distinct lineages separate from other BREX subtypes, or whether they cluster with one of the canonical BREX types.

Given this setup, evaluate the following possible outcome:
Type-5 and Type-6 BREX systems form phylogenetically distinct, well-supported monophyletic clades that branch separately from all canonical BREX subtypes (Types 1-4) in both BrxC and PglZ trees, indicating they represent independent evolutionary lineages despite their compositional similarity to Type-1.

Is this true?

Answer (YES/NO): NO